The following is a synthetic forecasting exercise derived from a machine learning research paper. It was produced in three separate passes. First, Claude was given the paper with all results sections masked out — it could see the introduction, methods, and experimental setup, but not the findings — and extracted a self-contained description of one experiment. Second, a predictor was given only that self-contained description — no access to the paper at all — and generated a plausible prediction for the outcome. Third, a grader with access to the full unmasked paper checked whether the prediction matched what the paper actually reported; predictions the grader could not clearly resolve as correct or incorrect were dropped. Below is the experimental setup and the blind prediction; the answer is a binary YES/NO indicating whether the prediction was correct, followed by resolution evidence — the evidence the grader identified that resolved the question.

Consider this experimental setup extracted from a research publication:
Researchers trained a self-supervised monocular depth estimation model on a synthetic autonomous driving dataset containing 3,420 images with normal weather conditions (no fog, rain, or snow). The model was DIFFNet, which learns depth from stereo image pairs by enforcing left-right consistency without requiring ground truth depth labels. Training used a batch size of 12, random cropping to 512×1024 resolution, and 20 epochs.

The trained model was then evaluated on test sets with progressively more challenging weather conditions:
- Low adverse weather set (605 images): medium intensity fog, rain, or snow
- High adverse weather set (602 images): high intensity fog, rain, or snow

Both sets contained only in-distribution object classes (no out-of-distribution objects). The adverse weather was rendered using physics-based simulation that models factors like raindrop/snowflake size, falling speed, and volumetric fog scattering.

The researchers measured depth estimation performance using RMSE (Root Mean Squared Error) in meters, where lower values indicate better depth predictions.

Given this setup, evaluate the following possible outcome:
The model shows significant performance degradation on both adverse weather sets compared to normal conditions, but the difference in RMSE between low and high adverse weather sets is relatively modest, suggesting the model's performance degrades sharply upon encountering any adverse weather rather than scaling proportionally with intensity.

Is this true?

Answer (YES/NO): NO